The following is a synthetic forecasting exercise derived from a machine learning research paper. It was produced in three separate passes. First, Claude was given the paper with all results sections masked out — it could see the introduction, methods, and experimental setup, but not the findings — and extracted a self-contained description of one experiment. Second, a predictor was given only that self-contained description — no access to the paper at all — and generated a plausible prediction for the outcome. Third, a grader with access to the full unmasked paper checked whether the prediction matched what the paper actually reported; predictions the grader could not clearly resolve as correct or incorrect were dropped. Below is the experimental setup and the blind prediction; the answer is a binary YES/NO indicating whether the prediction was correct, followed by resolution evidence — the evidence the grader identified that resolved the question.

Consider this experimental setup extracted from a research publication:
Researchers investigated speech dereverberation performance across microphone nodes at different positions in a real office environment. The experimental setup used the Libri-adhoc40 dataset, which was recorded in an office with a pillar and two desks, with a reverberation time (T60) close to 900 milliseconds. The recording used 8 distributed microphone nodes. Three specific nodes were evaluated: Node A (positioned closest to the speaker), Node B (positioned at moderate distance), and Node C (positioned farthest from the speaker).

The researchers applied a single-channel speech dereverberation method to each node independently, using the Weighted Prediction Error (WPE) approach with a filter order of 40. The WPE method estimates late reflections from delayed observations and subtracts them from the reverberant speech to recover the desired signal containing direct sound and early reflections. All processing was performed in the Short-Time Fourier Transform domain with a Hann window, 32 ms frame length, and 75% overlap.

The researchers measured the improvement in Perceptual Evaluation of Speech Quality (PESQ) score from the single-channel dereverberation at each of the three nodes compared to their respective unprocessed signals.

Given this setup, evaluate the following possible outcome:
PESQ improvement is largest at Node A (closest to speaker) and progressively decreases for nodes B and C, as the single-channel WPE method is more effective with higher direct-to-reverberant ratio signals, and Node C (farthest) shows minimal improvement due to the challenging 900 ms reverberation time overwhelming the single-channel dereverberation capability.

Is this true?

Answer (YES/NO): NO